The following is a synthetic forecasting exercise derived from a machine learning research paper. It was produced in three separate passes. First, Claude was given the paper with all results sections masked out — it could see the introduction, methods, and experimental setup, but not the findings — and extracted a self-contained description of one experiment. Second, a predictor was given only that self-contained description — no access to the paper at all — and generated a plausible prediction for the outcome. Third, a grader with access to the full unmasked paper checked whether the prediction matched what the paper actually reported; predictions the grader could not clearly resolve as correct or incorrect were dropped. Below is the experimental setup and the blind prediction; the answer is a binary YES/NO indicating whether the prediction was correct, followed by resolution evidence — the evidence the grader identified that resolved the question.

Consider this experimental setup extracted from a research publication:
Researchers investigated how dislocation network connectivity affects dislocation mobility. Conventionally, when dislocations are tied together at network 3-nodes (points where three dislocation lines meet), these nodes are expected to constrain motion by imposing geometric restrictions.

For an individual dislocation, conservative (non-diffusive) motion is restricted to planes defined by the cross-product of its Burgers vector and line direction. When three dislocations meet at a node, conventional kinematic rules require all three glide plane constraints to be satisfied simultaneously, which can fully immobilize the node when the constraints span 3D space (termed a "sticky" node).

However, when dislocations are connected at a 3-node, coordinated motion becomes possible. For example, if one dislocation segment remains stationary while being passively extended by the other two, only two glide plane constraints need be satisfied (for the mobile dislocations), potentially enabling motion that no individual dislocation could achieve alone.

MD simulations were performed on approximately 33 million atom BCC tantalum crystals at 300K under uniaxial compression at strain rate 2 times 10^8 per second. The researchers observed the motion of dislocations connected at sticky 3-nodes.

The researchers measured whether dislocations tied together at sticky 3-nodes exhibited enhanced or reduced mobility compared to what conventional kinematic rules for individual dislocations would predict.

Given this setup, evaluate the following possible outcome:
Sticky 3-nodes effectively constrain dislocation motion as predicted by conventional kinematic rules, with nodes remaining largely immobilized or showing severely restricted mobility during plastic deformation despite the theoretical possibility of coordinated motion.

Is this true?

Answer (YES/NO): NO